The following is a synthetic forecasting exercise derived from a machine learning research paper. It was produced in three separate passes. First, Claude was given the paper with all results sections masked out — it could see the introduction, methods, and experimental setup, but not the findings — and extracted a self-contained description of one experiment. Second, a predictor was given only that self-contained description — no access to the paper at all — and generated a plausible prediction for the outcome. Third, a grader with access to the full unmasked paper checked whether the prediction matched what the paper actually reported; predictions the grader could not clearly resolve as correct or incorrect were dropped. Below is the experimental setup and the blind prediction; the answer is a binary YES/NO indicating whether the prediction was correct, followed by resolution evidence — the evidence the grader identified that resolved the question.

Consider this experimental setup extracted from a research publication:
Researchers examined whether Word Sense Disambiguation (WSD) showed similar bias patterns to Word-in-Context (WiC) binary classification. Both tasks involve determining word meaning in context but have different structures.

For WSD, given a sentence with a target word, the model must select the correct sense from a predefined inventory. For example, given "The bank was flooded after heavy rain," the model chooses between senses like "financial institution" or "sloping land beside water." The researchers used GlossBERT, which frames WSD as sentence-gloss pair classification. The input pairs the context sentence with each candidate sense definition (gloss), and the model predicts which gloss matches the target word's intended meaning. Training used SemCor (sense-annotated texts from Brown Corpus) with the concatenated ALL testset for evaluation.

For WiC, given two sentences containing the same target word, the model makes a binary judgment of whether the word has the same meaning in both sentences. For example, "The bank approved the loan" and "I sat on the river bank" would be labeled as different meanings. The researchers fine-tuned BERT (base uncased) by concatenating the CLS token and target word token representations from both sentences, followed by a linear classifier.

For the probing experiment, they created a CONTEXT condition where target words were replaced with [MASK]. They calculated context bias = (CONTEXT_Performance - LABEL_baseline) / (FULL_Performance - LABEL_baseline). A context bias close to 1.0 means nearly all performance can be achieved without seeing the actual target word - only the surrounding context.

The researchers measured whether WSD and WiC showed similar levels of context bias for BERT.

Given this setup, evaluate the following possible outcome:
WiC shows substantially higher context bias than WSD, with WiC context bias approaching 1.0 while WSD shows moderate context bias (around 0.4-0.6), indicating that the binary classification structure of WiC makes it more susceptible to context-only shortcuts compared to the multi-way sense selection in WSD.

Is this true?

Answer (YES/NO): NO